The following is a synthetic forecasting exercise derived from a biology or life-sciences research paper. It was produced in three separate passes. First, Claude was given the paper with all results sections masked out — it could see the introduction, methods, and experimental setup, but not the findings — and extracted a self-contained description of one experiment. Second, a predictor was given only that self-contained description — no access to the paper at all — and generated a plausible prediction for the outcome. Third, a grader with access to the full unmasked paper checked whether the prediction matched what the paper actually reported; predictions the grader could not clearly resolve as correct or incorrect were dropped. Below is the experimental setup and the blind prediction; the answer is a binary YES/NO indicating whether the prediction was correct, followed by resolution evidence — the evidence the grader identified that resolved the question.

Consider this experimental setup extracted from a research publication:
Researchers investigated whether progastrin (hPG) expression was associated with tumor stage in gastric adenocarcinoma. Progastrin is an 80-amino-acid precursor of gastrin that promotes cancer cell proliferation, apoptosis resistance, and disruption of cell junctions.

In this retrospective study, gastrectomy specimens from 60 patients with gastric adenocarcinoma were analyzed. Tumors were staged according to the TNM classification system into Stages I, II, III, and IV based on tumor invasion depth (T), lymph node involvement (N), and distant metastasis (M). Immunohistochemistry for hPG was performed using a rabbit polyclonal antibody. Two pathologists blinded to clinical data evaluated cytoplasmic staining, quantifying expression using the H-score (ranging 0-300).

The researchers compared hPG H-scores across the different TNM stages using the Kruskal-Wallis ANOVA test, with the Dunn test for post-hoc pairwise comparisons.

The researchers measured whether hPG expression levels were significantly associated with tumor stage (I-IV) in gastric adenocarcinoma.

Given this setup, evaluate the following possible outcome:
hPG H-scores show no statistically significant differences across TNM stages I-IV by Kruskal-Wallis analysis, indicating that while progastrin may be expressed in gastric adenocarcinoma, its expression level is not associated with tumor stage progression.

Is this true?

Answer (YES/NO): NO